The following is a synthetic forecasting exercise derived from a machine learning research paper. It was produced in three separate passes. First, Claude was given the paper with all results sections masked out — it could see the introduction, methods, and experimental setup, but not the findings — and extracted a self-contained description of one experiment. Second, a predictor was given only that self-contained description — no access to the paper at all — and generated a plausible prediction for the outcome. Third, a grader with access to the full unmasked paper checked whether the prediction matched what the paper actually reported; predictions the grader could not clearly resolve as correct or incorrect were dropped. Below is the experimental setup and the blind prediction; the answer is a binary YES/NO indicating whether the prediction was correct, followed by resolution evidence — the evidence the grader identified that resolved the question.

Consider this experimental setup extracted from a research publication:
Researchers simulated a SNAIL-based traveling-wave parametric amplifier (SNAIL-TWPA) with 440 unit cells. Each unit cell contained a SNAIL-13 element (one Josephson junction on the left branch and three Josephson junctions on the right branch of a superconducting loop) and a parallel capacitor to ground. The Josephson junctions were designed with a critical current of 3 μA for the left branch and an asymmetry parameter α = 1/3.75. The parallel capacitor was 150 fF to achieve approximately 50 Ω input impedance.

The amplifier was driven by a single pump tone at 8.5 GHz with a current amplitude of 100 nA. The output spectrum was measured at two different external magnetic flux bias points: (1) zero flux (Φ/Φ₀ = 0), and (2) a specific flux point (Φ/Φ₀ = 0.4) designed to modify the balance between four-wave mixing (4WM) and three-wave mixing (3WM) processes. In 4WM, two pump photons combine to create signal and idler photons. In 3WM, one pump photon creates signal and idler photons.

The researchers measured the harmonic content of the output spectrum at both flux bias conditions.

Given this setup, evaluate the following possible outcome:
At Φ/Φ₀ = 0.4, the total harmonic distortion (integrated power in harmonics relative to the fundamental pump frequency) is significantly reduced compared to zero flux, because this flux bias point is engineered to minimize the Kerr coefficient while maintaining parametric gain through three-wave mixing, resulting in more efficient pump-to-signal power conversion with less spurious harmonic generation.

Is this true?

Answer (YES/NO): NO